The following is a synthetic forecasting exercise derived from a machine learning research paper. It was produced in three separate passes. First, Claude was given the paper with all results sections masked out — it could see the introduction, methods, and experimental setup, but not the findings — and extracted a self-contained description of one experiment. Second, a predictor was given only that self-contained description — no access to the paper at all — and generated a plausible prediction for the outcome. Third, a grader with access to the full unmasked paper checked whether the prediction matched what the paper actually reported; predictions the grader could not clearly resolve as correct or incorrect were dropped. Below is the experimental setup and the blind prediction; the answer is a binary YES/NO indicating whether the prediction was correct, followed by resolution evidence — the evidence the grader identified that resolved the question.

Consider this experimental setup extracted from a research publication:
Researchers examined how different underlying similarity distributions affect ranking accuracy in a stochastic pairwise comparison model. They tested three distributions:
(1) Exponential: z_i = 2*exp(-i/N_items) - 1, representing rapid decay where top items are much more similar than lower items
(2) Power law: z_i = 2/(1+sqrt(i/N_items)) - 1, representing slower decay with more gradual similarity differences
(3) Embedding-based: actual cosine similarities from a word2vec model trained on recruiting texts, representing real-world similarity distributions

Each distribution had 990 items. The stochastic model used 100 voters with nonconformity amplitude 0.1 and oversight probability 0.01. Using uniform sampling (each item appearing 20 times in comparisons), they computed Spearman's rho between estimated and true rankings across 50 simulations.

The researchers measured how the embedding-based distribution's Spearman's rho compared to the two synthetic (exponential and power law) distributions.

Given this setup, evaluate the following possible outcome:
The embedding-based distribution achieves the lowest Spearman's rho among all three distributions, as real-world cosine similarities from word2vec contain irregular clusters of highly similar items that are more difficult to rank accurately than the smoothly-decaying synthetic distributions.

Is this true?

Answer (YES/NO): YES